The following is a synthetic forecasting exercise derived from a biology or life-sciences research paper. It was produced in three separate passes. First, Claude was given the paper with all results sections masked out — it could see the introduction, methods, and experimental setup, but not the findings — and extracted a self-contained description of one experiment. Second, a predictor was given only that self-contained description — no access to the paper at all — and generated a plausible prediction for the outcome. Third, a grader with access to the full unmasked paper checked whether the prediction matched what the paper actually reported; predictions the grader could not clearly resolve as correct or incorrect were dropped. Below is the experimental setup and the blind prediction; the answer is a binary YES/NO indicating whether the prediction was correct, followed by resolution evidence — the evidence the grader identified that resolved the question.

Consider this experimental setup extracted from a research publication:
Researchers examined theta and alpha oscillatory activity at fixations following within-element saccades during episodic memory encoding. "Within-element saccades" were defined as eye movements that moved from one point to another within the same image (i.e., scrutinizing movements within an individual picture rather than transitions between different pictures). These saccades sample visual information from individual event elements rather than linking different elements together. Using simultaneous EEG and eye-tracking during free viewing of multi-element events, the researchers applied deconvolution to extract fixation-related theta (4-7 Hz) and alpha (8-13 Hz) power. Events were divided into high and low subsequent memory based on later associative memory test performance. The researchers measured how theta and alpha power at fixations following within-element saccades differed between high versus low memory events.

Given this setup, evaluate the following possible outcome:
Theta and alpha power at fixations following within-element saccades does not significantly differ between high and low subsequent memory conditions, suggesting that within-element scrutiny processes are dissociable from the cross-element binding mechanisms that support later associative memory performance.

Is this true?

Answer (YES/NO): NO